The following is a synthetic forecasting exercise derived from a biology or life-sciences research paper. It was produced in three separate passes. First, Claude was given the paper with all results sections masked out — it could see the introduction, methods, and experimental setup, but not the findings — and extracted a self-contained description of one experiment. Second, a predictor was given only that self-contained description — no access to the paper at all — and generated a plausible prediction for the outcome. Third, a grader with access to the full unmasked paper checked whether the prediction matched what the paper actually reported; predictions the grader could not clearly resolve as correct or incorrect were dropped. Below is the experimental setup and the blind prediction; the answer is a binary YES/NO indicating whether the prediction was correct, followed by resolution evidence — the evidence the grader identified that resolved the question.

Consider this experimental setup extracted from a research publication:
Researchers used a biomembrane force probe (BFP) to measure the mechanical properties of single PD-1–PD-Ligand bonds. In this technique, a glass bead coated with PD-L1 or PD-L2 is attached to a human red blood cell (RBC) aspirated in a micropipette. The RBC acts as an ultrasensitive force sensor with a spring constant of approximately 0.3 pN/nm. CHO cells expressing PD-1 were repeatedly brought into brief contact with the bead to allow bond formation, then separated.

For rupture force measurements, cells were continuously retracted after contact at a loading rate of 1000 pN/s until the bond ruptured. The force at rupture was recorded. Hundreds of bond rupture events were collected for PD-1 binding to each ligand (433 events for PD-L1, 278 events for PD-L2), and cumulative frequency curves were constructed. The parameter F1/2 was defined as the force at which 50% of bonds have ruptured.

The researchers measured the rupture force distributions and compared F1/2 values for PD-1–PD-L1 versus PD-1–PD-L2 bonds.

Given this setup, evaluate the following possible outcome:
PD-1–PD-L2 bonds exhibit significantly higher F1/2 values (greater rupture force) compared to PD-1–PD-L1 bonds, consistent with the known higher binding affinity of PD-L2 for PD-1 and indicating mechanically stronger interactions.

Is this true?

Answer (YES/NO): NO